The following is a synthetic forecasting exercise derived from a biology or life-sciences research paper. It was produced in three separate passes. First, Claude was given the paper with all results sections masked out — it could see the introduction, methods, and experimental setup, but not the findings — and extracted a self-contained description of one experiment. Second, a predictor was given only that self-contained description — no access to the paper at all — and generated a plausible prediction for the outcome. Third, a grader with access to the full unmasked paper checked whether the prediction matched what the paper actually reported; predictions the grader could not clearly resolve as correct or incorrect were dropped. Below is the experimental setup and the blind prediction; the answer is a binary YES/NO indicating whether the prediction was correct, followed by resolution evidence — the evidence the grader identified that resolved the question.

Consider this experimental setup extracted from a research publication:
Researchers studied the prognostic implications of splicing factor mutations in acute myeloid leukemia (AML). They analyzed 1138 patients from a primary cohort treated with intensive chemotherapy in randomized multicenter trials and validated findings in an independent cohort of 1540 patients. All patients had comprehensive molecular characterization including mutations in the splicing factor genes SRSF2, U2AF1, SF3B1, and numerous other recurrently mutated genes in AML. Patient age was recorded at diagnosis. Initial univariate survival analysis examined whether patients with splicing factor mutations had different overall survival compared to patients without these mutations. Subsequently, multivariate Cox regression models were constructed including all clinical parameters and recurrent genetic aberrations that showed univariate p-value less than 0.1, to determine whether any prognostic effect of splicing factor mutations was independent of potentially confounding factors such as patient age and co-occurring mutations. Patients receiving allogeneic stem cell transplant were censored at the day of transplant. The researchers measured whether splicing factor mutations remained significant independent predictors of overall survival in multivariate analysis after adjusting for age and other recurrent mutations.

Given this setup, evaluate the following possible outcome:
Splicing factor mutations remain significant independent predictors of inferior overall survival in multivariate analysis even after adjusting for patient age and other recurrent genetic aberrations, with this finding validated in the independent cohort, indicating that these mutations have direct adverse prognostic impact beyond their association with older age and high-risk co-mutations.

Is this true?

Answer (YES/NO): NO